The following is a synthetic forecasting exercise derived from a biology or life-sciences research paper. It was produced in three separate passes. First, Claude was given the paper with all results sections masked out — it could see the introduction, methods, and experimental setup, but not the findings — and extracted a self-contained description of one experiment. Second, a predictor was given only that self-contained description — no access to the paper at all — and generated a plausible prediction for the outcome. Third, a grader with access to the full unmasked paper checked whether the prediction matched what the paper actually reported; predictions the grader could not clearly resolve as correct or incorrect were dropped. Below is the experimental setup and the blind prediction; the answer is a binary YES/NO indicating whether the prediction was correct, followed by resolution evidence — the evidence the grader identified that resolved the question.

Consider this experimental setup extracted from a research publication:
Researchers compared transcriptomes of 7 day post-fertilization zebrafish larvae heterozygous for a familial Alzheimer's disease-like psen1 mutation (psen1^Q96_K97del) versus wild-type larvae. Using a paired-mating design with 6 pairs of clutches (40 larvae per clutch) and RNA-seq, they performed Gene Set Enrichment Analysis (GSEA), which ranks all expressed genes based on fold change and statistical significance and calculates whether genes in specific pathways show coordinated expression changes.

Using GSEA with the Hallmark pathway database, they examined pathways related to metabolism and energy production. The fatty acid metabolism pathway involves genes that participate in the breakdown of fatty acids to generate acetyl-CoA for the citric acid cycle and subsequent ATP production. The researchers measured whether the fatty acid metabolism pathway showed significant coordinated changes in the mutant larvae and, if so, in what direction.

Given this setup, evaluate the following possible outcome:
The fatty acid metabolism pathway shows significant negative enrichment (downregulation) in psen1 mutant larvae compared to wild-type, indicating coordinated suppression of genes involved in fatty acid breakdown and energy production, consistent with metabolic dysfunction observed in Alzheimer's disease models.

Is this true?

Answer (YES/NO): YES